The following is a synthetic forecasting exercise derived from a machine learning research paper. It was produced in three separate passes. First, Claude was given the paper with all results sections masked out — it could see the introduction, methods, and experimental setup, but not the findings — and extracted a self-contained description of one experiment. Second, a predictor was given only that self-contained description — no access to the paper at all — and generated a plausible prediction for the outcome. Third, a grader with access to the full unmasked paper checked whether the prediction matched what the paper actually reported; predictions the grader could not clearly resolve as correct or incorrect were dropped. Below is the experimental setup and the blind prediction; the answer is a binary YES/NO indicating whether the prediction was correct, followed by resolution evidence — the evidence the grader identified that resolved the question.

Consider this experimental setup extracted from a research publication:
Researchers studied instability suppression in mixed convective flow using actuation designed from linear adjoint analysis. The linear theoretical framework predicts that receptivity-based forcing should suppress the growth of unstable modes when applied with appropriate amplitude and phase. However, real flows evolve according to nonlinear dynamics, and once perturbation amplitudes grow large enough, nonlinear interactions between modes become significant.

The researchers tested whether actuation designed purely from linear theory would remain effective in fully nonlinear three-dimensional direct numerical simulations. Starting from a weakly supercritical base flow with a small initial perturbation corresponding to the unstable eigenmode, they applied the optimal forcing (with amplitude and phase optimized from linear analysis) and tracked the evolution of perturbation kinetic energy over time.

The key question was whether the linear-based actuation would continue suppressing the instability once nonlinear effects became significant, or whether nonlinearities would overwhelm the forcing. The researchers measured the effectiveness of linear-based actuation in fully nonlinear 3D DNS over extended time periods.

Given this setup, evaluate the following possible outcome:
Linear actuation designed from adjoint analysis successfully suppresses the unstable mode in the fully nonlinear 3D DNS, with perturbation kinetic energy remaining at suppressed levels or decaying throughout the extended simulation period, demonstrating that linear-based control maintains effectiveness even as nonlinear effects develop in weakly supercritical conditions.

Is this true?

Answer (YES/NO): NO